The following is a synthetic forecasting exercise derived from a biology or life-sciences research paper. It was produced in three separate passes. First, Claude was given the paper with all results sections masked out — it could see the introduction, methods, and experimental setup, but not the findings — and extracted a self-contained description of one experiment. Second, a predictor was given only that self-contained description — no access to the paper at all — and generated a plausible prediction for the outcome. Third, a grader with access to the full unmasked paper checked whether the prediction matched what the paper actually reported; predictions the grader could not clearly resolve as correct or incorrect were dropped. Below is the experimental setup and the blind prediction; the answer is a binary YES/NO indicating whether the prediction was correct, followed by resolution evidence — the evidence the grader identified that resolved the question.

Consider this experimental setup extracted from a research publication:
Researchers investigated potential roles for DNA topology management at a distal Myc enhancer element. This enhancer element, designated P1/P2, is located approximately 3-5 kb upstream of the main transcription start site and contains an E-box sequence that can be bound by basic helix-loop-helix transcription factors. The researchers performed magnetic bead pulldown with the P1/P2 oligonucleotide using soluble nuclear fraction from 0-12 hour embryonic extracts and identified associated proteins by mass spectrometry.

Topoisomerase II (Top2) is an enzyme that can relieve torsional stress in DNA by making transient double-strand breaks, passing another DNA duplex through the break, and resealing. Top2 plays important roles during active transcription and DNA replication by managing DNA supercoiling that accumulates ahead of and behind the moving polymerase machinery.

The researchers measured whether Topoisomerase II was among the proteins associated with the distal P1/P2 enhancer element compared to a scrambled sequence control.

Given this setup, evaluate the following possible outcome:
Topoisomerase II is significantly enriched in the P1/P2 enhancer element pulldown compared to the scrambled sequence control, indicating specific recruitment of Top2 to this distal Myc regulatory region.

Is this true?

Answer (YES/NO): YES